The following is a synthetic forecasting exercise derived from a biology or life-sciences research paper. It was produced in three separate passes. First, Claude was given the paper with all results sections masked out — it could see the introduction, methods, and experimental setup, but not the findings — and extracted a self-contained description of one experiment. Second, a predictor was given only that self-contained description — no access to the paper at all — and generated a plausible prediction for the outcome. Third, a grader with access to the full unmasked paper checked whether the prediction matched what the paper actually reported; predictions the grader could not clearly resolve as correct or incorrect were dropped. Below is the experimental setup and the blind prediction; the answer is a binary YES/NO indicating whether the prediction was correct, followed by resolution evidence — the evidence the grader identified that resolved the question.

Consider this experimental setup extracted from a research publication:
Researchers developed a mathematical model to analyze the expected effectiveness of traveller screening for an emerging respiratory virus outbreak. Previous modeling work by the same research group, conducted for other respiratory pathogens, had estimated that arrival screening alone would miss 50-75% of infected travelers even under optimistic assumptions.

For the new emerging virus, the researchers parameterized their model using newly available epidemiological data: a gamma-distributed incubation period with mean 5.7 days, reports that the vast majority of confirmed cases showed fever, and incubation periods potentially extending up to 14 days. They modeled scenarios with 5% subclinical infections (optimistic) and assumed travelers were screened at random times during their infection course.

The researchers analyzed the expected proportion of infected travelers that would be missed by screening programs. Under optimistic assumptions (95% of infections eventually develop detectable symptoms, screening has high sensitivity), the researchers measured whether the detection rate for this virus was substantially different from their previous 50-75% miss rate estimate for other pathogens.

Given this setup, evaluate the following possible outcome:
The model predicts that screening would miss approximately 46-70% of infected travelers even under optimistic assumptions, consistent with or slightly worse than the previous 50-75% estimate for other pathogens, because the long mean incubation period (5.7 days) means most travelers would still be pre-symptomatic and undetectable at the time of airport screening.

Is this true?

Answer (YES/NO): YES